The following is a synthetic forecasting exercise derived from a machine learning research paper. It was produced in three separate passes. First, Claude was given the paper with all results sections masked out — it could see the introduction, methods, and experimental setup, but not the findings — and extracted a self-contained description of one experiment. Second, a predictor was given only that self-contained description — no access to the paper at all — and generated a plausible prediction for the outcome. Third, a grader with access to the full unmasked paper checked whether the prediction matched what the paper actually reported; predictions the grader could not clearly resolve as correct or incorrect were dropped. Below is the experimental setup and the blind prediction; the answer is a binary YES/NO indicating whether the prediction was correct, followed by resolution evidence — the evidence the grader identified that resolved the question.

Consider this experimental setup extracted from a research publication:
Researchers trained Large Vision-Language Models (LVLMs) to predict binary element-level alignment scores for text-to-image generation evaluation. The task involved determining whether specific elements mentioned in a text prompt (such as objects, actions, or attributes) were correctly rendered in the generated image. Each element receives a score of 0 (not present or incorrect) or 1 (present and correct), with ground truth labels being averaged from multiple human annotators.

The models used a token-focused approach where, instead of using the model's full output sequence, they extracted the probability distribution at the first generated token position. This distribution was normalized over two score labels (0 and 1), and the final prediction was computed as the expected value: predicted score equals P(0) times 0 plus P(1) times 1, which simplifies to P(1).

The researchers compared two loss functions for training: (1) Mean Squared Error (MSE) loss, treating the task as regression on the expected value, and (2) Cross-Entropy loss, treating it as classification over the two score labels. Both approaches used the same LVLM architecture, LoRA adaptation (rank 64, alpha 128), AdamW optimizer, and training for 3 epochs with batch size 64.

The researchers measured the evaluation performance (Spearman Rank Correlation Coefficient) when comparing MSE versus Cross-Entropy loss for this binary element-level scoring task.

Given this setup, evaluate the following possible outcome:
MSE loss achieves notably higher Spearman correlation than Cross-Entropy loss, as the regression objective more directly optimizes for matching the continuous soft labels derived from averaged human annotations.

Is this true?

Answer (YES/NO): NO